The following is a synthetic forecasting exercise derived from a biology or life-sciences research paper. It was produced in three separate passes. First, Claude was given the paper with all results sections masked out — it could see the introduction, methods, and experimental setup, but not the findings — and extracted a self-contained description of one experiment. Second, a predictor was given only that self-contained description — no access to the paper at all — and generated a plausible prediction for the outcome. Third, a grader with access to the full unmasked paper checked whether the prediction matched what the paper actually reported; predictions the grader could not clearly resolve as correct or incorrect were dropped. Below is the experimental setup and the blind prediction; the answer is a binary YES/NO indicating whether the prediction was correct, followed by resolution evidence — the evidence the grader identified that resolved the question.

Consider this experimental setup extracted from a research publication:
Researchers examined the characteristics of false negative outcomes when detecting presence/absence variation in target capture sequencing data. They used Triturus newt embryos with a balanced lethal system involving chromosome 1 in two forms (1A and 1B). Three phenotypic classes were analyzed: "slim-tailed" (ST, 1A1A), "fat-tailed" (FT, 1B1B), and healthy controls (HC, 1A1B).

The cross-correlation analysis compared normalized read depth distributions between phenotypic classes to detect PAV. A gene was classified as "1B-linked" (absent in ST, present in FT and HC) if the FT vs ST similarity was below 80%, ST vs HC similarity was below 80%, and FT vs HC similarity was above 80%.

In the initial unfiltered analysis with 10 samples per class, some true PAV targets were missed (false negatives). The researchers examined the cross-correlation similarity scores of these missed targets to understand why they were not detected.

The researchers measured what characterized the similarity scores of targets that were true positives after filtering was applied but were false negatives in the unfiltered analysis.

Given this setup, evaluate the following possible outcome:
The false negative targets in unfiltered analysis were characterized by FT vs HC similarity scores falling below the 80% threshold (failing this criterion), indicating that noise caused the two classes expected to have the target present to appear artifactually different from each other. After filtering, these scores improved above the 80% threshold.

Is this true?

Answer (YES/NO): NO